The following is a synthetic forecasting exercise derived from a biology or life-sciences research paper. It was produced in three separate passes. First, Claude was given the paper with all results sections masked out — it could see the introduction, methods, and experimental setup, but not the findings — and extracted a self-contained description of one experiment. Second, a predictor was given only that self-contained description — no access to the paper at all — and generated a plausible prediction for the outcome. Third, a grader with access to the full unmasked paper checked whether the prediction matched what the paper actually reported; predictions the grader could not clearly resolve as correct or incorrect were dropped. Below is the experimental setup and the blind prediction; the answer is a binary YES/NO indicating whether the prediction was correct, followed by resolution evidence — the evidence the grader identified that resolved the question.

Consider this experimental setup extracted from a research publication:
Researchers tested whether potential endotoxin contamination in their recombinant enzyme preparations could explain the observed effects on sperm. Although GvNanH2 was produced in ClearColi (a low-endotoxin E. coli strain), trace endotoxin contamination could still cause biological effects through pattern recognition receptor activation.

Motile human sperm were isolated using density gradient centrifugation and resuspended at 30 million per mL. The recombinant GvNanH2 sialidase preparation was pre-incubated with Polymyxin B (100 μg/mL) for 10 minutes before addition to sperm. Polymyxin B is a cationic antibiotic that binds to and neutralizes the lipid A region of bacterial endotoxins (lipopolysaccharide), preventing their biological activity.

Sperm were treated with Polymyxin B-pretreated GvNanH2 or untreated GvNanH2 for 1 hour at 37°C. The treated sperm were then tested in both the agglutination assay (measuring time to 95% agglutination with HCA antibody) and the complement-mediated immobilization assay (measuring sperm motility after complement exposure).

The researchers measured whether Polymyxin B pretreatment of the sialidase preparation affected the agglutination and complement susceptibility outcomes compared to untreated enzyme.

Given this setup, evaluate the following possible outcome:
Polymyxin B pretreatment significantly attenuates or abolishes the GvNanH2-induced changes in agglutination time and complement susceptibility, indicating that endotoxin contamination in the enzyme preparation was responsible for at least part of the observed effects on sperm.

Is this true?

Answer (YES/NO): NO